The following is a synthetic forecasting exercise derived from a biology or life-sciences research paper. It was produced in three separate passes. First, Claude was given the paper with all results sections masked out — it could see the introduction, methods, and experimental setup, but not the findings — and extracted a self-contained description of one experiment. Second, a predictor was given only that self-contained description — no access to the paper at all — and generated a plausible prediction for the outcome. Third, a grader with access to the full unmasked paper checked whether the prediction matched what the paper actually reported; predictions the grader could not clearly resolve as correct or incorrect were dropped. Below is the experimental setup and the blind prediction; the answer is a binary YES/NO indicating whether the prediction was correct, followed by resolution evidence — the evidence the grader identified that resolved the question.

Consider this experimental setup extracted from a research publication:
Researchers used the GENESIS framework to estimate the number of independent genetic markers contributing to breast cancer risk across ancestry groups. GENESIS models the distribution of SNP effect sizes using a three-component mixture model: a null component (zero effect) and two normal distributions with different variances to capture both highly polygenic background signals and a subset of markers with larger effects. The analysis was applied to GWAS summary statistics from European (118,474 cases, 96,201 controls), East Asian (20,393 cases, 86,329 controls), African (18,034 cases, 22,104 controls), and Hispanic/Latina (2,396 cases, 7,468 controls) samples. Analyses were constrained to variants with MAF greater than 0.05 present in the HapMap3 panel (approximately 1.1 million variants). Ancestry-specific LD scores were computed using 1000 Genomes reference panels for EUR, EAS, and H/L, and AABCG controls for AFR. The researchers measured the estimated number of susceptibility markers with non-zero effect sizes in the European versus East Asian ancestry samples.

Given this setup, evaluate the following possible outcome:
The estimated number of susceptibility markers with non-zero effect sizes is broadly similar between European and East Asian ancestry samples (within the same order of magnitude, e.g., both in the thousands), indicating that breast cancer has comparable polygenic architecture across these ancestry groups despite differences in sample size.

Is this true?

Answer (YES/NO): YES